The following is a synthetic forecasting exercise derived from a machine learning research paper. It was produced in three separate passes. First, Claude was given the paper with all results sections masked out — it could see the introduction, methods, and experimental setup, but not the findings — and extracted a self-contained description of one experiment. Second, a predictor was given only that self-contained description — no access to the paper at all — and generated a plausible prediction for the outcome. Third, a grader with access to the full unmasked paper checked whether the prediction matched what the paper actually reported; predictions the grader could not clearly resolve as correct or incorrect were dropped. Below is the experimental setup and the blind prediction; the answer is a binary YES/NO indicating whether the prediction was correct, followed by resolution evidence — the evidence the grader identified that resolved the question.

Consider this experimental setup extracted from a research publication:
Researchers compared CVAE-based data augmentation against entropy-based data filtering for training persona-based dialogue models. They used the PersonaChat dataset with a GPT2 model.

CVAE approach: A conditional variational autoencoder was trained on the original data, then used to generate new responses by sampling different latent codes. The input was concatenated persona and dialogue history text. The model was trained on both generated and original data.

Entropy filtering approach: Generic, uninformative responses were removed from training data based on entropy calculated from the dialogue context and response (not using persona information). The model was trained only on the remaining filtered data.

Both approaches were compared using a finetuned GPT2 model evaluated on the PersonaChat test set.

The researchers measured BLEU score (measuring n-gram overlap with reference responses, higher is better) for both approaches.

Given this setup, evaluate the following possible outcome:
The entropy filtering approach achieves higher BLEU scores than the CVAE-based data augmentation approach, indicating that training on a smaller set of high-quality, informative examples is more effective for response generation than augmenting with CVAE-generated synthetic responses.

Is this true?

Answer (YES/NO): YES